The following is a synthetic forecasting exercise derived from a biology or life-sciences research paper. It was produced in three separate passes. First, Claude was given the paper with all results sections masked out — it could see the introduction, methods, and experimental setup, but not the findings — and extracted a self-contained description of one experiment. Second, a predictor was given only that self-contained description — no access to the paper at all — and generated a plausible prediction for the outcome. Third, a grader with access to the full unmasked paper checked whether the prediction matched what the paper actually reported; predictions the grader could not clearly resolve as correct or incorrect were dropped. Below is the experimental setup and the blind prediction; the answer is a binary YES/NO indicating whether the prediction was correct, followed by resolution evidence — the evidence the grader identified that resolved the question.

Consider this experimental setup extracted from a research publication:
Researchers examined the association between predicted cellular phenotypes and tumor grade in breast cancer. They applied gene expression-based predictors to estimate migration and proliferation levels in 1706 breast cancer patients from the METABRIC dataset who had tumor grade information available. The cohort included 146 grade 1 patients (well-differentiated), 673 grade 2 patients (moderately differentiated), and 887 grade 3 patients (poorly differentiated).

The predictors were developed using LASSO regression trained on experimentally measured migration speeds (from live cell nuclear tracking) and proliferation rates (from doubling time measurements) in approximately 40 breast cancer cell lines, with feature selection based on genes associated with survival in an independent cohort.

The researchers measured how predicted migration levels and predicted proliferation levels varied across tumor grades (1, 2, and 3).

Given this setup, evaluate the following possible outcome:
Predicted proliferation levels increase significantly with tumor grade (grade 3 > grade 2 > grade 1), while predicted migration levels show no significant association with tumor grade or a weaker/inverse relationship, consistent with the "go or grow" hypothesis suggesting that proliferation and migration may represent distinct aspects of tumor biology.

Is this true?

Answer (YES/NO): NO